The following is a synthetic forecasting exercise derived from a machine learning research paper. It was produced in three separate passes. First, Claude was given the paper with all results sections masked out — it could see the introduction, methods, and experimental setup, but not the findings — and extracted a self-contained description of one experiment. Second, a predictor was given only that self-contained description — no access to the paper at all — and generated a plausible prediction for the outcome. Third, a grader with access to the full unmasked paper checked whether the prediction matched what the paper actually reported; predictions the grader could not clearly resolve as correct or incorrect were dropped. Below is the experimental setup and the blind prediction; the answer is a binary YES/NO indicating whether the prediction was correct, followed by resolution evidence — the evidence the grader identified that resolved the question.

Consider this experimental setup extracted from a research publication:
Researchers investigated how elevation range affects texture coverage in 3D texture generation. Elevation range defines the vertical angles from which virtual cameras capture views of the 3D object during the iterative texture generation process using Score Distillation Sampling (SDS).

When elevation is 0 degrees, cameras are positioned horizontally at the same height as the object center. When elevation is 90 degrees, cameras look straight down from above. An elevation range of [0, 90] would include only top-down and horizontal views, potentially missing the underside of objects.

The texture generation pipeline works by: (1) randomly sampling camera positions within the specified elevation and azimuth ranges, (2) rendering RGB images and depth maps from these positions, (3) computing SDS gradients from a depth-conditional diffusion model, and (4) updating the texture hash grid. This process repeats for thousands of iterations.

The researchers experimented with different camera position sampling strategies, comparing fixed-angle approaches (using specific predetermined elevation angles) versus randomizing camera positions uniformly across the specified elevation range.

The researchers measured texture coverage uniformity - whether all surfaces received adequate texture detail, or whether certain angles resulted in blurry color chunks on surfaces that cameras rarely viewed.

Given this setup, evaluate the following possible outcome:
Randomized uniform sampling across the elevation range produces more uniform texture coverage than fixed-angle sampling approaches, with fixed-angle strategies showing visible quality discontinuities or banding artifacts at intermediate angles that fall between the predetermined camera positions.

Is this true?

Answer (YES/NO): NO